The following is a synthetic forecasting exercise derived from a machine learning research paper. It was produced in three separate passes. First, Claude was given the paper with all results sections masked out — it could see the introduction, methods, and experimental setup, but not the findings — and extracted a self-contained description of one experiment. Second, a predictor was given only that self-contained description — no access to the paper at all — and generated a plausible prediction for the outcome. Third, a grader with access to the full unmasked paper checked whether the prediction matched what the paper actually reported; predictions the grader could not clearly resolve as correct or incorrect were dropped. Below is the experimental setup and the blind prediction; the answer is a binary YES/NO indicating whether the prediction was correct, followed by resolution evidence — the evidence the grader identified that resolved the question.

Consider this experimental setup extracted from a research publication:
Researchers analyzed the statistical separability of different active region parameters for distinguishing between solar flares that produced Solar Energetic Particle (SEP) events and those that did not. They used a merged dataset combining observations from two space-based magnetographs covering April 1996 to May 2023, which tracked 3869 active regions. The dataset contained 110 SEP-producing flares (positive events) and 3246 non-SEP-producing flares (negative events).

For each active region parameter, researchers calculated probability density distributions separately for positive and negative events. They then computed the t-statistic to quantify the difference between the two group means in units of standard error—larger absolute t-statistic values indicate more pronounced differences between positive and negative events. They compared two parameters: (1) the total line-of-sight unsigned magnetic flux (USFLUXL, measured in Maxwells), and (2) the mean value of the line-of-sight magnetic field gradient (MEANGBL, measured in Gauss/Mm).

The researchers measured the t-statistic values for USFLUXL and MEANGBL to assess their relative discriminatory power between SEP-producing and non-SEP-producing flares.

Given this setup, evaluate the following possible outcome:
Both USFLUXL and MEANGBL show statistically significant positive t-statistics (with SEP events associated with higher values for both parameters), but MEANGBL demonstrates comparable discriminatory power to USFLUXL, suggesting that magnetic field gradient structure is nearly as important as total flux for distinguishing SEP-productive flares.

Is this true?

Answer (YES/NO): NO